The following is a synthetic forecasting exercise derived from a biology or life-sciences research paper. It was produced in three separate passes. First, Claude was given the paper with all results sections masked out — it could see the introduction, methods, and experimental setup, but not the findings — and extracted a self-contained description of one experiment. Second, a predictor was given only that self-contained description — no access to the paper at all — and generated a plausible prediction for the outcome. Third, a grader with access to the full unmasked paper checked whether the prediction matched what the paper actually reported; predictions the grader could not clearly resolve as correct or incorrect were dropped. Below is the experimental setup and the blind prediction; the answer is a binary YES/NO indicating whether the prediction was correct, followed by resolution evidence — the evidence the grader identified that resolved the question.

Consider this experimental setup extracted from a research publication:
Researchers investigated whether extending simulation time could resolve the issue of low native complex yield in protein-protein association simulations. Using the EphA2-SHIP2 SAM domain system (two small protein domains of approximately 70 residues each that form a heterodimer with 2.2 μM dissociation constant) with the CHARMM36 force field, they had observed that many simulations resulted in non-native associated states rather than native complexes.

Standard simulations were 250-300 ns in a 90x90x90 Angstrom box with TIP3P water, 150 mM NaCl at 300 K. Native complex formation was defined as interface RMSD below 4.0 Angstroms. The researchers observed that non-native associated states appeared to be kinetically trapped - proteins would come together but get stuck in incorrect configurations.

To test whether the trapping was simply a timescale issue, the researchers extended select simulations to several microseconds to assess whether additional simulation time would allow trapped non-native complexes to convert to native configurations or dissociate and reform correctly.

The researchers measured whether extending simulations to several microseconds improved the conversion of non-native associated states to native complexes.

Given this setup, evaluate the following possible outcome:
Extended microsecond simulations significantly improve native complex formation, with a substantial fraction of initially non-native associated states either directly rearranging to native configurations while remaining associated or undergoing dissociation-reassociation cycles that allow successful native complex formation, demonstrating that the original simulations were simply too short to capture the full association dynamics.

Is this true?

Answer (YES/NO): NO